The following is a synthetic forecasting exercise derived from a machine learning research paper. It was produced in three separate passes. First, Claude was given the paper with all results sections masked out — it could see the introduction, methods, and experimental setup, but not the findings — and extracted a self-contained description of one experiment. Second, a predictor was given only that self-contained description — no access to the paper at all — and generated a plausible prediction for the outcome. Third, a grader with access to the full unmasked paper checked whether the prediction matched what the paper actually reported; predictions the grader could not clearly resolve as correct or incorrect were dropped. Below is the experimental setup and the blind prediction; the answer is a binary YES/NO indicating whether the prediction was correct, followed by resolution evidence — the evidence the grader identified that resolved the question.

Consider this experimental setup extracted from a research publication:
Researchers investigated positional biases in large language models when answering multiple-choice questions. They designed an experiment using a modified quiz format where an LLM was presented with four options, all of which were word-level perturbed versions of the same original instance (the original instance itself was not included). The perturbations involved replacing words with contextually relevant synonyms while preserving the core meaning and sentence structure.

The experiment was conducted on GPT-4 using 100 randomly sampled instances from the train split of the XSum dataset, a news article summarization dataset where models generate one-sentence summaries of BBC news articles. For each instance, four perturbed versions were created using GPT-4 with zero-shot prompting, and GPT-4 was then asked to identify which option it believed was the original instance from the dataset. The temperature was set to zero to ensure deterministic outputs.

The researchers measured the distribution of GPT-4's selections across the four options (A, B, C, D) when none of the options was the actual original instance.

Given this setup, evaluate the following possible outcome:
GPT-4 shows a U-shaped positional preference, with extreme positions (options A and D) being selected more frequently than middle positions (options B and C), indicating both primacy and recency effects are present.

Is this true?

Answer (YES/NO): NO